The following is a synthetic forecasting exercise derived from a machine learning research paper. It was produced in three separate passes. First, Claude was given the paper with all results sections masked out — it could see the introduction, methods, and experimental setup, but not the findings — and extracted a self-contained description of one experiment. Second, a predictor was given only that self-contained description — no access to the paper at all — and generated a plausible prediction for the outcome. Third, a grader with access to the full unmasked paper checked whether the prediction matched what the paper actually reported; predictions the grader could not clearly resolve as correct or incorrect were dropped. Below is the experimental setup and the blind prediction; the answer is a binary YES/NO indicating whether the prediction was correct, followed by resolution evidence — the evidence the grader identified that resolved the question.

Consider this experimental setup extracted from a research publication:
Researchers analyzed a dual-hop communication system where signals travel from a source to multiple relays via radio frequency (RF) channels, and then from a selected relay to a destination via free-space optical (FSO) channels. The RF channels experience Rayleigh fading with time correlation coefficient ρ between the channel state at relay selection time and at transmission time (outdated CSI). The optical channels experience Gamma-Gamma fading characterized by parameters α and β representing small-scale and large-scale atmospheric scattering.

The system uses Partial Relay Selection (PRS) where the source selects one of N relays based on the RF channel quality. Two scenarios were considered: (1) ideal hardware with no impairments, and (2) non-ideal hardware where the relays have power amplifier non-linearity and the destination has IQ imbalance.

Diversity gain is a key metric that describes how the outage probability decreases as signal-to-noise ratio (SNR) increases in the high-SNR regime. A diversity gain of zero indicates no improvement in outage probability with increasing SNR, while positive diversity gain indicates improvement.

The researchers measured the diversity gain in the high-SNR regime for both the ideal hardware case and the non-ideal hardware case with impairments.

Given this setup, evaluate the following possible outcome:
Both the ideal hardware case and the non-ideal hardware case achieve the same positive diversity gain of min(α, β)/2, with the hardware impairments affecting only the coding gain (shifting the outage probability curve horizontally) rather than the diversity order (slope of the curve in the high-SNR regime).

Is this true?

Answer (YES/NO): NO